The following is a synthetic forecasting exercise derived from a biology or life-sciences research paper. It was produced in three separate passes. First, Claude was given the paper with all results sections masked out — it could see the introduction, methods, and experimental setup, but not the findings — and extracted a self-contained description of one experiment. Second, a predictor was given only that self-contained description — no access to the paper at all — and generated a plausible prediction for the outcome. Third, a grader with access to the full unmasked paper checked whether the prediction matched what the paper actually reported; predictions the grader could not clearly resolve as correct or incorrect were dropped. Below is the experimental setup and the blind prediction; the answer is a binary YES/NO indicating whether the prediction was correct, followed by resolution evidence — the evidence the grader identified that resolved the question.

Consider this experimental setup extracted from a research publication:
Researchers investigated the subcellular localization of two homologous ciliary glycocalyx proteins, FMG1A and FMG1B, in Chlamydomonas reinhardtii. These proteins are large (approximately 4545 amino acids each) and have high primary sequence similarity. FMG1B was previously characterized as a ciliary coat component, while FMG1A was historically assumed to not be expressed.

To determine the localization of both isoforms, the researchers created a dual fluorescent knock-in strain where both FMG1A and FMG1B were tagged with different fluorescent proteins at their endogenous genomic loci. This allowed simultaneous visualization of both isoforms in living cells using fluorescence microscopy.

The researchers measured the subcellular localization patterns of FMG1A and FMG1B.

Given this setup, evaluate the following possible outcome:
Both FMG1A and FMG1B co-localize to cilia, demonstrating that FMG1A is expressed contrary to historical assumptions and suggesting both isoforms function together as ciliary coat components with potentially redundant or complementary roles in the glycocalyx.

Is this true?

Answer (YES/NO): NO